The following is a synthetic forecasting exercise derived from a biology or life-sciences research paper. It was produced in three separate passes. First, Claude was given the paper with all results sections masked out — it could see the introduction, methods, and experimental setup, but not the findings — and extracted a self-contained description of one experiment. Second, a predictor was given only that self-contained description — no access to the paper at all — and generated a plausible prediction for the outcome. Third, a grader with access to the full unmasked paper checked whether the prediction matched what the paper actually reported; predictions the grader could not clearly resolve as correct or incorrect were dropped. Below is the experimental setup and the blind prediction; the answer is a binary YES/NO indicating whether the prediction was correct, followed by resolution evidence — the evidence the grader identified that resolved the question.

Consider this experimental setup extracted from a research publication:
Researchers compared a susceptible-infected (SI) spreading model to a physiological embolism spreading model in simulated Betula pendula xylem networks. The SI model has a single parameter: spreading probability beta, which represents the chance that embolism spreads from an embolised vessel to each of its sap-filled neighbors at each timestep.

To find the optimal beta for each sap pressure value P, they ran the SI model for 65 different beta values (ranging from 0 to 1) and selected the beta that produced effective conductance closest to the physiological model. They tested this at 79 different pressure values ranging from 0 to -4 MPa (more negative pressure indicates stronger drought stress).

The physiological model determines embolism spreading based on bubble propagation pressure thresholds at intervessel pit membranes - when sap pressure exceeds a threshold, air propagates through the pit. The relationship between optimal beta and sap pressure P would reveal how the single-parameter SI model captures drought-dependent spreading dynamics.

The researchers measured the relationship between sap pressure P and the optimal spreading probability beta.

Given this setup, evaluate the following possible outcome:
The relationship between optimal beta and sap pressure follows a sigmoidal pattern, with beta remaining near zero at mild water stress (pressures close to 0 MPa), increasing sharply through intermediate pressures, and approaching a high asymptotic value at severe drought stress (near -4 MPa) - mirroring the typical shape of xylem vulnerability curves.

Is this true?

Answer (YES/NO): NO